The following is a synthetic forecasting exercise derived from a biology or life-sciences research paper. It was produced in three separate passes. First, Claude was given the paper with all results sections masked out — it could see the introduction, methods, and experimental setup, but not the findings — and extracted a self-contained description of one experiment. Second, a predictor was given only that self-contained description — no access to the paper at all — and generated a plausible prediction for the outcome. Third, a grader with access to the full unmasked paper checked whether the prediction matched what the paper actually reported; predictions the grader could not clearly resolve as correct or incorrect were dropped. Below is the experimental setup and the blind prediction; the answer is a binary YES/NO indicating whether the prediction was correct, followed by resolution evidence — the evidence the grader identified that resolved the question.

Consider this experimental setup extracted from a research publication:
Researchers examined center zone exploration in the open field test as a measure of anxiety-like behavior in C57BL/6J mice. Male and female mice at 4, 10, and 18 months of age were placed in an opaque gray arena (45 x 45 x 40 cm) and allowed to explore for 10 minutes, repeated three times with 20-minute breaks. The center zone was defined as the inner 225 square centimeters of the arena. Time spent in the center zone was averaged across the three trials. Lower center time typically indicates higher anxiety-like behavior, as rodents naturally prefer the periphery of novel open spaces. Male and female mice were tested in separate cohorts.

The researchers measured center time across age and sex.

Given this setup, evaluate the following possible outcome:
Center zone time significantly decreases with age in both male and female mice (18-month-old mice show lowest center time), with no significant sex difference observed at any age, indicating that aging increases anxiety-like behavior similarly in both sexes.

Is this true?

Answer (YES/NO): NO